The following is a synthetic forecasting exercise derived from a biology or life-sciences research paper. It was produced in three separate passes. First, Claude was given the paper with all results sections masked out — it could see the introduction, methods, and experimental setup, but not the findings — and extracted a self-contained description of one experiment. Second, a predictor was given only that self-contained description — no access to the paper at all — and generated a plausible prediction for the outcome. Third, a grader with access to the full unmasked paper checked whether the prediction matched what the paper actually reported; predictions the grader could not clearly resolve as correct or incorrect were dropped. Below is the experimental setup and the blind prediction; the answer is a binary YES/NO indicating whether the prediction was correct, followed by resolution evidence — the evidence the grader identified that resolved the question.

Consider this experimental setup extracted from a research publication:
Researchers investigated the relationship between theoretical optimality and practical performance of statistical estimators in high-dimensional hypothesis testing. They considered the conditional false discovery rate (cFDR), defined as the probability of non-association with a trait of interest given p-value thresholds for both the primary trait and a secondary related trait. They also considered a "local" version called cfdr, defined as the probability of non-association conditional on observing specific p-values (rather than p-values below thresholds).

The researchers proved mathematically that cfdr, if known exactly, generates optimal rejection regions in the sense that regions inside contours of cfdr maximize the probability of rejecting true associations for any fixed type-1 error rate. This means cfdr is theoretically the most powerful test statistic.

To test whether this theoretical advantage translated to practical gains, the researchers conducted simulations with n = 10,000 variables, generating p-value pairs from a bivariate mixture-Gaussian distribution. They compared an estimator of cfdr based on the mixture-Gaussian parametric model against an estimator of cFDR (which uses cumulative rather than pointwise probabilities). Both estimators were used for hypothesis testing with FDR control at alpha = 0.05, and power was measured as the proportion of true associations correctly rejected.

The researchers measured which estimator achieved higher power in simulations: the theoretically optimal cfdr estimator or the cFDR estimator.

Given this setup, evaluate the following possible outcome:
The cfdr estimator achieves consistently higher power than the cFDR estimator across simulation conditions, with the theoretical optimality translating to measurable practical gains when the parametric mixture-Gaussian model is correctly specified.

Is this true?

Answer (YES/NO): NO